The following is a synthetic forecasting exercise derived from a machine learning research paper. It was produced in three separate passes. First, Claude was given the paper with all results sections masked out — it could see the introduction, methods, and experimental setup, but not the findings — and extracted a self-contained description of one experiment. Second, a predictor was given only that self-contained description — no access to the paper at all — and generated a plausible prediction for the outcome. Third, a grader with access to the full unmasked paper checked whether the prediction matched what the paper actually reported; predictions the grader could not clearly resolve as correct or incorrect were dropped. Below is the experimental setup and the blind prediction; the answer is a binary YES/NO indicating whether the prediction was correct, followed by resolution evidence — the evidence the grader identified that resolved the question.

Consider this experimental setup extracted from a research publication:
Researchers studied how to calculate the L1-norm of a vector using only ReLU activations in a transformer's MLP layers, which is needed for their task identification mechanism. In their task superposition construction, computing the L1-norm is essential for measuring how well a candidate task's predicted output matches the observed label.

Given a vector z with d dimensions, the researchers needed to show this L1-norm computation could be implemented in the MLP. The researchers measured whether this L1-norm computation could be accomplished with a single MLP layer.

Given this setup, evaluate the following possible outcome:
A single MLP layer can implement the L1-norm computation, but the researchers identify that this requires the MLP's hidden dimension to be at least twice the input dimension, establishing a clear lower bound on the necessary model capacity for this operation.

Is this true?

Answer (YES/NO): NO